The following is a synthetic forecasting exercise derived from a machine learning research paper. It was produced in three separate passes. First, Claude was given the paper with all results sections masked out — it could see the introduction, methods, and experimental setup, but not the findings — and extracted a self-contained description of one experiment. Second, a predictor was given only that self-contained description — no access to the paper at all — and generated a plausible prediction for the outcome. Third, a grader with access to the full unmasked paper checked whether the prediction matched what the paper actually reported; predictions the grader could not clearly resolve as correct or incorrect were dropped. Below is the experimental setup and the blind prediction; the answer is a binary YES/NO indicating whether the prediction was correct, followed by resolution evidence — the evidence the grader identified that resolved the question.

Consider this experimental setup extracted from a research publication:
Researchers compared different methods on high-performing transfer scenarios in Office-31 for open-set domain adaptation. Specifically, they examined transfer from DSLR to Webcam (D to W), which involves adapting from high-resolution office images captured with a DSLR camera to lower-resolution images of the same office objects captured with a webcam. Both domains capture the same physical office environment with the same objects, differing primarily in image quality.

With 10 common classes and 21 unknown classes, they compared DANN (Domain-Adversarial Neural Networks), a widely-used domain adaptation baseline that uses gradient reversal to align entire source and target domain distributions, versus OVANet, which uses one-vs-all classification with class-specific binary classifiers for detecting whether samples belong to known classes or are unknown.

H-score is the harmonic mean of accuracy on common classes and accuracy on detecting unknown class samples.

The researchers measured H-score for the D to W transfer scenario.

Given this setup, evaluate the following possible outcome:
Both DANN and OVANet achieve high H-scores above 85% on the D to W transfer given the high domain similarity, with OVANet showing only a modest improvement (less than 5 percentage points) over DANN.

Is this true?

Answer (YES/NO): YES